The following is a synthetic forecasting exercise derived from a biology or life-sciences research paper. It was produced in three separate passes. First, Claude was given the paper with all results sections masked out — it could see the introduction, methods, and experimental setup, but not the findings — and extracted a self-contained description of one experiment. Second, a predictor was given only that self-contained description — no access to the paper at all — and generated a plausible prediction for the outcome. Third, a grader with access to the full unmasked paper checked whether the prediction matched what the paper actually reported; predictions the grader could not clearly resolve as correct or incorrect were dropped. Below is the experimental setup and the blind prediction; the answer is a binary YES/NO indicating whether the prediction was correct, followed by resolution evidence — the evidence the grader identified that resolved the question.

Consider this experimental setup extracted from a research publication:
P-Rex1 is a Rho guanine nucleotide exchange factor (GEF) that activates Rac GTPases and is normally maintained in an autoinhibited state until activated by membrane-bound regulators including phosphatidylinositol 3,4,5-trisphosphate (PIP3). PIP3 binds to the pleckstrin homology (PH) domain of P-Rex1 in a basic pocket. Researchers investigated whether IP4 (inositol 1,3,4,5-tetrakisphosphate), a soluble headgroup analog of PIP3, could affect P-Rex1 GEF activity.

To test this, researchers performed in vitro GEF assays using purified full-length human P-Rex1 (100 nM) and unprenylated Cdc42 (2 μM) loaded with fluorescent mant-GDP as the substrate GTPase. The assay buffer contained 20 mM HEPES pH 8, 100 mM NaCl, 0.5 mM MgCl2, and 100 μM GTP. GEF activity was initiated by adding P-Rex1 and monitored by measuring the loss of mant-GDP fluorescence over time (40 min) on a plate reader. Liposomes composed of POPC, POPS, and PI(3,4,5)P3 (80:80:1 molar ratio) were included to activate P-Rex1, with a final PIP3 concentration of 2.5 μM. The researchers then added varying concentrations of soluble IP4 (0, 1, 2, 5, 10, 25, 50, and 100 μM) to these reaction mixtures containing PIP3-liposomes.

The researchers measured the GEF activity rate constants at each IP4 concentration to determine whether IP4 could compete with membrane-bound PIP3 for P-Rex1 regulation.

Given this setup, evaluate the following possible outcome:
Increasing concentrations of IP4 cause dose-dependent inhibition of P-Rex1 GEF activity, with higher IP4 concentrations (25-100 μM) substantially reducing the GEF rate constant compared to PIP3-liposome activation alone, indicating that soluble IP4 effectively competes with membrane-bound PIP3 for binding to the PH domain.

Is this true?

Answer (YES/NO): NO